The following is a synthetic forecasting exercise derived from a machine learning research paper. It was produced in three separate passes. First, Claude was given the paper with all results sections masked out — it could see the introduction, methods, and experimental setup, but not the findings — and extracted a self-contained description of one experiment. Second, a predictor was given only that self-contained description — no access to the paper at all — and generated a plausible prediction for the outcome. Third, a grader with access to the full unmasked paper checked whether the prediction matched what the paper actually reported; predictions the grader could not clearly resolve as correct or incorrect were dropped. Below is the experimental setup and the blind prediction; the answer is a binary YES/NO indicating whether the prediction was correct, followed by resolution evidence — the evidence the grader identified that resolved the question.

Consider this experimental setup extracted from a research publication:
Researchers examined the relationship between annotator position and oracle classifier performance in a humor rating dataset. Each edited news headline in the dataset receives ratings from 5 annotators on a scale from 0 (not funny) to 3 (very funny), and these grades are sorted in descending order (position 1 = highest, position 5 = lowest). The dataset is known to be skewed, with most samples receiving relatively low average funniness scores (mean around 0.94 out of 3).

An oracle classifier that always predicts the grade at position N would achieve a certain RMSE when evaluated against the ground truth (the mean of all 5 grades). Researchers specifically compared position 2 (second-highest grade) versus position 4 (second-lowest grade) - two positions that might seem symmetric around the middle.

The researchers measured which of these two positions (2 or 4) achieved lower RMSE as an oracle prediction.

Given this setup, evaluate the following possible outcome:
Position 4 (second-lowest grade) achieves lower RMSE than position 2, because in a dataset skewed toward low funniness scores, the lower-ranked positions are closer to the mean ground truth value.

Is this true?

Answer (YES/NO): NO